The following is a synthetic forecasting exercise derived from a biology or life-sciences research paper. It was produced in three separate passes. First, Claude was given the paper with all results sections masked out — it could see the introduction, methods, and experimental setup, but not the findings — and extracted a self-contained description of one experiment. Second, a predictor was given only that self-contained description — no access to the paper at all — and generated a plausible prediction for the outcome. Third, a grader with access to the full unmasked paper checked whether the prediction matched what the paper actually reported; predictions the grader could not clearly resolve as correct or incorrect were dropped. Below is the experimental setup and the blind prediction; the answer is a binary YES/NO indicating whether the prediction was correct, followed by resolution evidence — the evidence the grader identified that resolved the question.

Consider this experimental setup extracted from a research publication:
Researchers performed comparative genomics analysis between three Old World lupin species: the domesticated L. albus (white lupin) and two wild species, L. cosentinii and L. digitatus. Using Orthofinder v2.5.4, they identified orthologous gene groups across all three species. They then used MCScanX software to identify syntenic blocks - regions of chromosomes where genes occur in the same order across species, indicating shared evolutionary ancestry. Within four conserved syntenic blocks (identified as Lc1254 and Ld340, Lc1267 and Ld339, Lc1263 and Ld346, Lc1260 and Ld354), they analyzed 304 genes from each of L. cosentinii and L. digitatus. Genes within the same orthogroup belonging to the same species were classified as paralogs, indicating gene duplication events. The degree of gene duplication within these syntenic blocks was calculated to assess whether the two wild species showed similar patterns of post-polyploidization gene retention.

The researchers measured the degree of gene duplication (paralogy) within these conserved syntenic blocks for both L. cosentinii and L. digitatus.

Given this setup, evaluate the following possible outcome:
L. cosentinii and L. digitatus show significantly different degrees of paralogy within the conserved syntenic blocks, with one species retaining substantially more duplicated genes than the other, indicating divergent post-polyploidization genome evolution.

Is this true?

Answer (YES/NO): NO